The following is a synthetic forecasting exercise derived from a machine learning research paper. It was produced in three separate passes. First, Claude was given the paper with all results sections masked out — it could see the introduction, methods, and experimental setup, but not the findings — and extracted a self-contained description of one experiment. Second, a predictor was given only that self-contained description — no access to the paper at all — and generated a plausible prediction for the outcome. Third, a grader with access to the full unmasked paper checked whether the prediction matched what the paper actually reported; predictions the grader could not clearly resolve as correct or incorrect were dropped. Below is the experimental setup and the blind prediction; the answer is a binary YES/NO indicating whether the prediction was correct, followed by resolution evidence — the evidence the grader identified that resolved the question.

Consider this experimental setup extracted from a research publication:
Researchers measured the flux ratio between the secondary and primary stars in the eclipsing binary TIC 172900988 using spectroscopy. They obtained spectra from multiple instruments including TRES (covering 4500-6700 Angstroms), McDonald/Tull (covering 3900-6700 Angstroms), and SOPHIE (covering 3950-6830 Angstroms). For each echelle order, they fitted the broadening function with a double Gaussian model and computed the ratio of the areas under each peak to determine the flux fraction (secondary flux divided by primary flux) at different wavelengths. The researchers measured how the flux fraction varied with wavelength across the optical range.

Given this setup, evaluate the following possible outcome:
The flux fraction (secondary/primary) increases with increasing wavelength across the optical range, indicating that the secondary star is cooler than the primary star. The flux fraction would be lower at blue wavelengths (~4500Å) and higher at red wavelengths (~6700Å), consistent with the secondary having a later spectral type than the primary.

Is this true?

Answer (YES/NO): NO